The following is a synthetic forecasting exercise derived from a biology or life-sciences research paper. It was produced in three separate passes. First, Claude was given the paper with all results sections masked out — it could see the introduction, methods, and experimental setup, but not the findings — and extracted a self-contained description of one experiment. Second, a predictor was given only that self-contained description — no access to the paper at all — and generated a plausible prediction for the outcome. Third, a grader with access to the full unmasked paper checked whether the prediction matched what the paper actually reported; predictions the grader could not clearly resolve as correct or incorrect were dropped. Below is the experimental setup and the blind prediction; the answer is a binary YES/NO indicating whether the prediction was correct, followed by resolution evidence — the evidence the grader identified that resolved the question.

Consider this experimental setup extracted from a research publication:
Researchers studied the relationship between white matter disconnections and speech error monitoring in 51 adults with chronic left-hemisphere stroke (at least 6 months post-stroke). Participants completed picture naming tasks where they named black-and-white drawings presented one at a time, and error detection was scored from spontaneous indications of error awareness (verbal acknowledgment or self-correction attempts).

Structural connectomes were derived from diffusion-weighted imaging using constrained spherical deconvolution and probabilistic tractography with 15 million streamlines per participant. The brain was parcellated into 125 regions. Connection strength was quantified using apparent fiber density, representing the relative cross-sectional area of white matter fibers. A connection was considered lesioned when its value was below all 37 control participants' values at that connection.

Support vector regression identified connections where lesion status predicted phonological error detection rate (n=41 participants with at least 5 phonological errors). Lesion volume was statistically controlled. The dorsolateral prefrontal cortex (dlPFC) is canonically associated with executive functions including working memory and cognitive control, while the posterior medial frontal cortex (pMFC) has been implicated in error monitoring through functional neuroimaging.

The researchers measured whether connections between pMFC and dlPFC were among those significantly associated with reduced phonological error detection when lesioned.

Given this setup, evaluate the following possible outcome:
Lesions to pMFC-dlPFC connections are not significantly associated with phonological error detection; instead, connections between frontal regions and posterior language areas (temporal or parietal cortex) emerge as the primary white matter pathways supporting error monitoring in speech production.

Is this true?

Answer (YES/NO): NO